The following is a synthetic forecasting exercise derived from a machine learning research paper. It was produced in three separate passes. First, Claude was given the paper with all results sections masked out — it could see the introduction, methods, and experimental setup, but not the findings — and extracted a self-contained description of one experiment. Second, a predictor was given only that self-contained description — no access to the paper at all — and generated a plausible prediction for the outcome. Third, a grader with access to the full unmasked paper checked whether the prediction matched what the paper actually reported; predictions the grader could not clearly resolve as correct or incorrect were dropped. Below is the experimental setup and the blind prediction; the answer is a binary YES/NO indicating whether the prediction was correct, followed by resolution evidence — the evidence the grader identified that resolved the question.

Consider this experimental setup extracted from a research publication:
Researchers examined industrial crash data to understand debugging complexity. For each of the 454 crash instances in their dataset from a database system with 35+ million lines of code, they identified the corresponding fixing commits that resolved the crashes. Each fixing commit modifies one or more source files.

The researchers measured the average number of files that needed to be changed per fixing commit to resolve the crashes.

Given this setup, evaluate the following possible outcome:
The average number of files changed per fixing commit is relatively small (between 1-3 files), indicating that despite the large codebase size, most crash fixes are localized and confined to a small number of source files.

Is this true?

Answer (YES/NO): NO